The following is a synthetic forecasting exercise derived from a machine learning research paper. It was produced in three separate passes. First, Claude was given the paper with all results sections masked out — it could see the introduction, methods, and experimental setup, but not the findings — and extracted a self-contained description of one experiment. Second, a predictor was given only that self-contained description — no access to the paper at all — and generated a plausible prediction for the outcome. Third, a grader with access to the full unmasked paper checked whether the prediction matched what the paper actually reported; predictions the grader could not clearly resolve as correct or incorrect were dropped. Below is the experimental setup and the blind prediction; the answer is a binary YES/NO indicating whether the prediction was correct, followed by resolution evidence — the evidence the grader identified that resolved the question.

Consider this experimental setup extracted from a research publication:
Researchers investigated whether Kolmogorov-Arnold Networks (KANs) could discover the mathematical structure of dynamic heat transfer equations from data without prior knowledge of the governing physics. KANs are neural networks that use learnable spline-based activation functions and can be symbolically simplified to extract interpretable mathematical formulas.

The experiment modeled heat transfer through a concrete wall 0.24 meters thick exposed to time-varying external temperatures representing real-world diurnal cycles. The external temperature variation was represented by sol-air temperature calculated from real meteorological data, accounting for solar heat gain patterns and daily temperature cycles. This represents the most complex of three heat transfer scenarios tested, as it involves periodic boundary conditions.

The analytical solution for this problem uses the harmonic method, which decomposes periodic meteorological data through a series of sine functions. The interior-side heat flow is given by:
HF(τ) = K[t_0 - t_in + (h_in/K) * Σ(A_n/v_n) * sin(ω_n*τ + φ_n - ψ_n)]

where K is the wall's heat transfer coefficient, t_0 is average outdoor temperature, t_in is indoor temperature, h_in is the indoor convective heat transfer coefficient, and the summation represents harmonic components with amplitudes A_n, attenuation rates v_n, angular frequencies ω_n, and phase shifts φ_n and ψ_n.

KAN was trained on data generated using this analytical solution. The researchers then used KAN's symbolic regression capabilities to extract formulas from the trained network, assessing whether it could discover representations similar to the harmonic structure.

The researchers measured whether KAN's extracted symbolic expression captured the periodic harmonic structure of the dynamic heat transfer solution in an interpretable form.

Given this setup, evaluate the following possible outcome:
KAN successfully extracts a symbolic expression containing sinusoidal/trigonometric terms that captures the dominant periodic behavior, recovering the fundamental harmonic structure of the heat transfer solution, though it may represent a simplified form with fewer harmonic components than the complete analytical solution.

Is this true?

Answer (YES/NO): NO